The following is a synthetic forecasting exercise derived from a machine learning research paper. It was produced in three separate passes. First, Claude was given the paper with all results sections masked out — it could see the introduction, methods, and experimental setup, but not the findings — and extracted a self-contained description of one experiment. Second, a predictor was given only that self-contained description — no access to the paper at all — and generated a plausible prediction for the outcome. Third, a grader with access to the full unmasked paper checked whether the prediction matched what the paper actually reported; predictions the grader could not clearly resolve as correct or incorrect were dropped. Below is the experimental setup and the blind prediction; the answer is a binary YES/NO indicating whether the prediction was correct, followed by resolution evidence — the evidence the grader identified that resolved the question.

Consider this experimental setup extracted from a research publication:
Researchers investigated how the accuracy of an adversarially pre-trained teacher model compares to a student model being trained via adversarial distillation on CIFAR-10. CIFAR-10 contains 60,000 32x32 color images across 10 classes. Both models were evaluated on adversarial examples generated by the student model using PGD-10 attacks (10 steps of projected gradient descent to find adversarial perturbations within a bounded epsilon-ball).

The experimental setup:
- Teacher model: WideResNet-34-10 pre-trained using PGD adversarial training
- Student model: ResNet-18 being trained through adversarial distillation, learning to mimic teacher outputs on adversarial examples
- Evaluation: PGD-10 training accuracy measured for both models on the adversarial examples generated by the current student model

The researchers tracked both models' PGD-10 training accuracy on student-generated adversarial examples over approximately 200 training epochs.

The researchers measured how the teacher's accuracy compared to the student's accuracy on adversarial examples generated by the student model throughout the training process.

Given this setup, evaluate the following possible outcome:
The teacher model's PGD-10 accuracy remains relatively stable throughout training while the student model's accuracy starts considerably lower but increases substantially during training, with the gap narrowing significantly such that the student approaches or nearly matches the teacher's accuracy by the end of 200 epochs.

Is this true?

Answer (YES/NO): NO